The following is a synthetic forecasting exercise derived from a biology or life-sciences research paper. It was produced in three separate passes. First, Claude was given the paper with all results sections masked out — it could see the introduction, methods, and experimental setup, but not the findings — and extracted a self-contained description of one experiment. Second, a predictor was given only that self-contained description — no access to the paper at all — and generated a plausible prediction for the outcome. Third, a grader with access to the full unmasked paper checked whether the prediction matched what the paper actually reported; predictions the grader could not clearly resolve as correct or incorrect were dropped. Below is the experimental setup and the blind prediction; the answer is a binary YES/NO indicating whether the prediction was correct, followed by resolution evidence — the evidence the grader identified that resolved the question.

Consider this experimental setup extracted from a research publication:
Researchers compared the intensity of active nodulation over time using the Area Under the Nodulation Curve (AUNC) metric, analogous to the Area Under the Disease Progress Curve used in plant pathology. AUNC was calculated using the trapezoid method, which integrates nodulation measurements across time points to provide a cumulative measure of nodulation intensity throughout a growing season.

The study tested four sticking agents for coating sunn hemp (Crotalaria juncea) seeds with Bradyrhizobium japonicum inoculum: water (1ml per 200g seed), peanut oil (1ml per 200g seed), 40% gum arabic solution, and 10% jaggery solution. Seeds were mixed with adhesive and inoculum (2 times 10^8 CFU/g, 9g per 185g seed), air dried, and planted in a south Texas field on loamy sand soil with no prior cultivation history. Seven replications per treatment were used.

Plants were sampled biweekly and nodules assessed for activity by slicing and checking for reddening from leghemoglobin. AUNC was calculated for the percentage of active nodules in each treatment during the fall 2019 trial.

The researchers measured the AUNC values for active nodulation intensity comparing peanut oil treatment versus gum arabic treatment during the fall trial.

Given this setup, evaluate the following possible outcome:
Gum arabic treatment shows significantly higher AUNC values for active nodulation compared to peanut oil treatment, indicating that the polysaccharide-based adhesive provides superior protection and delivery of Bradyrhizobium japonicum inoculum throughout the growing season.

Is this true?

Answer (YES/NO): NO